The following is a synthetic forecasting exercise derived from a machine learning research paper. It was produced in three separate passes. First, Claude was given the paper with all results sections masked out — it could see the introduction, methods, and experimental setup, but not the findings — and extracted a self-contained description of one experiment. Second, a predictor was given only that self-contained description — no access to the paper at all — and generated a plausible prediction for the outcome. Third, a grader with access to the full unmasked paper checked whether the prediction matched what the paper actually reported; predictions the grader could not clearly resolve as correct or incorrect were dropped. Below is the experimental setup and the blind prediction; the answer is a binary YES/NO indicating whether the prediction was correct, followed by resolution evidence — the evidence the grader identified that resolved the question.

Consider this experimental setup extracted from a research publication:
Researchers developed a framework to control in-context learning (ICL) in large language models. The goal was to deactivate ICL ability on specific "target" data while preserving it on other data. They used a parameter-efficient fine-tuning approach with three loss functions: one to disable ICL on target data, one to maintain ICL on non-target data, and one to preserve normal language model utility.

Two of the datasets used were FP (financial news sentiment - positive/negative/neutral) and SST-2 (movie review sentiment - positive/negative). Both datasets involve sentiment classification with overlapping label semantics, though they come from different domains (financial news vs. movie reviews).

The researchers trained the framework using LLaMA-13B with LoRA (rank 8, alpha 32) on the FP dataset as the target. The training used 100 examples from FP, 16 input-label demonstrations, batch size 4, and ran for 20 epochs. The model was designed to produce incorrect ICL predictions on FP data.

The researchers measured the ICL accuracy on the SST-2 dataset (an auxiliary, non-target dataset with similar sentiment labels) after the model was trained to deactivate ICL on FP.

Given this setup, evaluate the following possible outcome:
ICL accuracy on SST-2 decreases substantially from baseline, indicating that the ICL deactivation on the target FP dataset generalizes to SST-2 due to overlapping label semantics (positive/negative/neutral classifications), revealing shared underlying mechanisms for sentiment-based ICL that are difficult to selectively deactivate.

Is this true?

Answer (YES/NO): NO